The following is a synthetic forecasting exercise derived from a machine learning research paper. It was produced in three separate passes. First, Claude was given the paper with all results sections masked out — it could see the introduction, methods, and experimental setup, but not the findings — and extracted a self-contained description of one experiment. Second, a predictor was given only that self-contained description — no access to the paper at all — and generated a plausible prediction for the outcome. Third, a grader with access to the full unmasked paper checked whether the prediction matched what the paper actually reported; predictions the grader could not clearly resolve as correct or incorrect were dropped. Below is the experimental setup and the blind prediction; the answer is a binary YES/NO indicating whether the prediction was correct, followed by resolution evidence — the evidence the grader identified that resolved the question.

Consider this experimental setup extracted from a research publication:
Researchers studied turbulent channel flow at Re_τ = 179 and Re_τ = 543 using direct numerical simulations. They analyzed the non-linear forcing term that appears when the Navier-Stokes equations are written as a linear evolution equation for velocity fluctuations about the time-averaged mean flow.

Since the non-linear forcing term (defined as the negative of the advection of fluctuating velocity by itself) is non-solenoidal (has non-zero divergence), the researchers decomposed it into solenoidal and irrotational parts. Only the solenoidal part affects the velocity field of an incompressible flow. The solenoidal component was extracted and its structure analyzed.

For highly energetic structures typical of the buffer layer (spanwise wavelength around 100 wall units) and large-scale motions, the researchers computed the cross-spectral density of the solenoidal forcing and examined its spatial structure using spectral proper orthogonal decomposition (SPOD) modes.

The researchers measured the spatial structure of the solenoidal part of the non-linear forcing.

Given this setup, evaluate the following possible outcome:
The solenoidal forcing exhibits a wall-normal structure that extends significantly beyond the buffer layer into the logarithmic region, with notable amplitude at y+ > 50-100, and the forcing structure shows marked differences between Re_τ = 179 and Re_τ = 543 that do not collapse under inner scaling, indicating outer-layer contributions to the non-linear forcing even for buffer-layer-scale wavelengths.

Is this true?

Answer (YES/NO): NO